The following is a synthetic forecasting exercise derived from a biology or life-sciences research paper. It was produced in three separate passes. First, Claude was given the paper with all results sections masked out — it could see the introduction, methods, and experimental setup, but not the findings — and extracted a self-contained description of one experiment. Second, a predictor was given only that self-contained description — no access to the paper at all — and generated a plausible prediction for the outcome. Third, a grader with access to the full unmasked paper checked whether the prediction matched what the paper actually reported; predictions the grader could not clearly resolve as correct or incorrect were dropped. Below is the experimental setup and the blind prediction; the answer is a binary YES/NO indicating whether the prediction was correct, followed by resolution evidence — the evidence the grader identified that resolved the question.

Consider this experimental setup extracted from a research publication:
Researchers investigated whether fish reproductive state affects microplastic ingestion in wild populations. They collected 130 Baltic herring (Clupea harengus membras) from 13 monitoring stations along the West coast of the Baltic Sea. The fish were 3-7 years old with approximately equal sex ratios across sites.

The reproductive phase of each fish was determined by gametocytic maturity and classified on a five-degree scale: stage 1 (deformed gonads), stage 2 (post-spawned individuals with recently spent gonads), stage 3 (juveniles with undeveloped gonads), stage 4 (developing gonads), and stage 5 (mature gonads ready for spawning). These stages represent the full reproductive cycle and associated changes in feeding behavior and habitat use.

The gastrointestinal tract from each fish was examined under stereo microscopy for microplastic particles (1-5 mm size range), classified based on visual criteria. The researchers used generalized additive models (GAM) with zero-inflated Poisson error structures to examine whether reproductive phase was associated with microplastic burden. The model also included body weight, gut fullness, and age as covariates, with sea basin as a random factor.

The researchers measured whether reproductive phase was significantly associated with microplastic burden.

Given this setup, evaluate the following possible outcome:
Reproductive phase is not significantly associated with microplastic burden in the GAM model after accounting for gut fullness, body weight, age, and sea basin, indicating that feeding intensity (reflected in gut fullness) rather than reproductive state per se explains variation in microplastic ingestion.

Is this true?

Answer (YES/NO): NO